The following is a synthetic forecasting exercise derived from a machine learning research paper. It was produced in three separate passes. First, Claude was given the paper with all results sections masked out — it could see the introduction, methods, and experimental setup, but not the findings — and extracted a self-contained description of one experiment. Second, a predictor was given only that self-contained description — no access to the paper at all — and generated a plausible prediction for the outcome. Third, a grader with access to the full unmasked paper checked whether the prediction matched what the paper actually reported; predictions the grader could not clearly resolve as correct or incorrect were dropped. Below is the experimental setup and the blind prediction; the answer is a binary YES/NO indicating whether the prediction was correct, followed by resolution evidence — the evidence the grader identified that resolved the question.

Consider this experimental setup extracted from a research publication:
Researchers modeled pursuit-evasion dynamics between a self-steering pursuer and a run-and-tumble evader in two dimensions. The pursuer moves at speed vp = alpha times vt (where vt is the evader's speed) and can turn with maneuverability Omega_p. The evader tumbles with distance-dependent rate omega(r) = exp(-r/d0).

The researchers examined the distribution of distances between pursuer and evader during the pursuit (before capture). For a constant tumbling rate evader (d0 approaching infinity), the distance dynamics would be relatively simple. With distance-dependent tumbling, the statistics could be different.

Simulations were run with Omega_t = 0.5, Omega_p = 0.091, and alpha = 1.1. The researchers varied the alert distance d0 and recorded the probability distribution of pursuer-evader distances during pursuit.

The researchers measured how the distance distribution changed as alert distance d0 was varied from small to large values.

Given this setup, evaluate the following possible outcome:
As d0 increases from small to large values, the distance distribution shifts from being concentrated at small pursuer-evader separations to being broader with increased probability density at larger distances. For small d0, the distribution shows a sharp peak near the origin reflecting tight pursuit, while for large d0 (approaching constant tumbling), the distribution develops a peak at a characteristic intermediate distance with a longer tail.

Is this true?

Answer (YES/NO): NO